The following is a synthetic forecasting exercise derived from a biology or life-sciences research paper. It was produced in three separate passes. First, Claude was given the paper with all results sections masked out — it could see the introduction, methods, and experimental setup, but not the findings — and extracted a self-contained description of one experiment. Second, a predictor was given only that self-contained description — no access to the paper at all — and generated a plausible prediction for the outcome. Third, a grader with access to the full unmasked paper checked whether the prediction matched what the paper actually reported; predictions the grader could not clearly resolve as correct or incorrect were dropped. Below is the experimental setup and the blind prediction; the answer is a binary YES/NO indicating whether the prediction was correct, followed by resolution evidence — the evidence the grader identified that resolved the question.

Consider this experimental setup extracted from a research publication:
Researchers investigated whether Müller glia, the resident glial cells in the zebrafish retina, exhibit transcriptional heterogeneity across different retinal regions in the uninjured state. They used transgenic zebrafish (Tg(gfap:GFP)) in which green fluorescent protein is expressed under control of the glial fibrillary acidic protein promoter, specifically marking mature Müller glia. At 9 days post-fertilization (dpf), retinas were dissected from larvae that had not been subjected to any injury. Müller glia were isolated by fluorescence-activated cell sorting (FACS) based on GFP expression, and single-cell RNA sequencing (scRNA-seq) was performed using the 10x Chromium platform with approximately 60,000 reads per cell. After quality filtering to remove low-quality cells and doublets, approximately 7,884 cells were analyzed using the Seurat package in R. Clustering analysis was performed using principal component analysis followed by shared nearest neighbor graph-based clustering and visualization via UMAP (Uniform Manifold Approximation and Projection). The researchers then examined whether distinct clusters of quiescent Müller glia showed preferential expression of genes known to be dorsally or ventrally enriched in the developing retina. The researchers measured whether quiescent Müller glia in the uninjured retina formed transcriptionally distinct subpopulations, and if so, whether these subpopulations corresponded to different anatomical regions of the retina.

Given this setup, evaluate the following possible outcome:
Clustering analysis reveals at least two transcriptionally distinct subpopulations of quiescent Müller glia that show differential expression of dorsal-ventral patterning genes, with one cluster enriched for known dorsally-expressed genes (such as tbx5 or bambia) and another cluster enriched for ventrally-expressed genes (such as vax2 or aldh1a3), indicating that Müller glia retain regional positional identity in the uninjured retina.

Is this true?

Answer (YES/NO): YES